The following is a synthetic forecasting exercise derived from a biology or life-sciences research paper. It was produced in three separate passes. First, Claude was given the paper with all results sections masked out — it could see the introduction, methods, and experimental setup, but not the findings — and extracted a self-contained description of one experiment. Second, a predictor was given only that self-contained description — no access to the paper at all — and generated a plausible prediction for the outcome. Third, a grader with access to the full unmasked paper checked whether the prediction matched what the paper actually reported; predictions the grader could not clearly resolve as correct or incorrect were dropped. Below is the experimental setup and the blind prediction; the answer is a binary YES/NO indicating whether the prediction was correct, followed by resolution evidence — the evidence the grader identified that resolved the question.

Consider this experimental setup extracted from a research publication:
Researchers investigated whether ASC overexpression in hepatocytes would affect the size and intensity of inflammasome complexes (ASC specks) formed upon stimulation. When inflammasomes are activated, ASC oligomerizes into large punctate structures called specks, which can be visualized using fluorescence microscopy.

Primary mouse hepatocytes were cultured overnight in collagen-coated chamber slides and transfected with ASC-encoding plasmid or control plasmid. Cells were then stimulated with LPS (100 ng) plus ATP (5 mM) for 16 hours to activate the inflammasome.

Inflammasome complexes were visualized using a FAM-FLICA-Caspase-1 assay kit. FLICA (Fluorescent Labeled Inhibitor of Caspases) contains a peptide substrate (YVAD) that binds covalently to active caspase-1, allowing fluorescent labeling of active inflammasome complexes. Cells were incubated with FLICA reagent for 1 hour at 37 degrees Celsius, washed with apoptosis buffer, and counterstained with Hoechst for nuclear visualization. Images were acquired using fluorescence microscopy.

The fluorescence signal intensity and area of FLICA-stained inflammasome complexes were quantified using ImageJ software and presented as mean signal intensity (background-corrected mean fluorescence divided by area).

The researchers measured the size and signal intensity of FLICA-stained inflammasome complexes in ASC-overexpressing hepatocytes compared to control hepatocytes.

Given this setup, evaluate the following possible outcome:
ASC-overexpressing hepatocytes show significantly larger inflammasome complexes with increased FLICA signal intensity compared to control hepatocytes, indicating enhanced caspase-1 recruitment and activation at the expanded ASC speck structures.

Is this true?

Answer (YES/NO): NO